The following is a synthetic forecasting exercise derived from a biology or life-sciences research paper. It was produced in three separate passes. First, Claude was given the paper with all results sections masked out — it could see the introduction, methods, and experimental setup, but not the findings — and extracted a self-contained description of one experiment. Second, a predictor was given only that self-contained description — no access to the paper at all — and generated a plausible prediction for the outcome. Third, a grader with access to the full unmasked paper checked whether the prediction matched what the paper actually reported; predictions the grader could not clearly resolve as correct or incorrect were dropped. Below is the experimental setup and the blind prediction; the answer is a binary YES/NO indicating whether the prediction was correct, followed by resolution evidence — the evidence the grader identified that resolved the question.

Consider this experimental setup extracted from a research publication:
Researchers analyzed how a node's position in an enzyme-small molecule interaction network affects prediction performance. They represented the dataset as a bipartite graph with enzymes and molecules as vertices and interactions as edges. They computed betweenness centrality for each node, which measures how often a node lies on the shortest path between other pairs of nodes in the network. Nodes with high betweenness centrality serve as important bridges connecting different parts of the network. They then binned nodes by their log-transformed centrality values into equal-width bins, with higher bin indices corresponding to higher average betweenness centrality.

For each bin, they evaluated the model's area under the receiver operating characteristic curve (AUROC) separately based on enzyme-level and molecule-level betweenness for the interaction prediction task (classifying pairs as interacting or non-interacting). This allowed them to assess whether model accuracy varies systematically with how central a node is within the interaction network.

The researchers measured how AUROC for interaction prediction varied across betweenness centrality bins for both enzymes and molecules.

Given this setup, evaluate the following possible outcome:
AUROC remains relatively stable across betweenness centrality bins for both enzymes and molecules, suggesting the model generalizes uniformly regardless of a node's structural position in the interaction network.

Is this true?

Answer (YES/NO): NO